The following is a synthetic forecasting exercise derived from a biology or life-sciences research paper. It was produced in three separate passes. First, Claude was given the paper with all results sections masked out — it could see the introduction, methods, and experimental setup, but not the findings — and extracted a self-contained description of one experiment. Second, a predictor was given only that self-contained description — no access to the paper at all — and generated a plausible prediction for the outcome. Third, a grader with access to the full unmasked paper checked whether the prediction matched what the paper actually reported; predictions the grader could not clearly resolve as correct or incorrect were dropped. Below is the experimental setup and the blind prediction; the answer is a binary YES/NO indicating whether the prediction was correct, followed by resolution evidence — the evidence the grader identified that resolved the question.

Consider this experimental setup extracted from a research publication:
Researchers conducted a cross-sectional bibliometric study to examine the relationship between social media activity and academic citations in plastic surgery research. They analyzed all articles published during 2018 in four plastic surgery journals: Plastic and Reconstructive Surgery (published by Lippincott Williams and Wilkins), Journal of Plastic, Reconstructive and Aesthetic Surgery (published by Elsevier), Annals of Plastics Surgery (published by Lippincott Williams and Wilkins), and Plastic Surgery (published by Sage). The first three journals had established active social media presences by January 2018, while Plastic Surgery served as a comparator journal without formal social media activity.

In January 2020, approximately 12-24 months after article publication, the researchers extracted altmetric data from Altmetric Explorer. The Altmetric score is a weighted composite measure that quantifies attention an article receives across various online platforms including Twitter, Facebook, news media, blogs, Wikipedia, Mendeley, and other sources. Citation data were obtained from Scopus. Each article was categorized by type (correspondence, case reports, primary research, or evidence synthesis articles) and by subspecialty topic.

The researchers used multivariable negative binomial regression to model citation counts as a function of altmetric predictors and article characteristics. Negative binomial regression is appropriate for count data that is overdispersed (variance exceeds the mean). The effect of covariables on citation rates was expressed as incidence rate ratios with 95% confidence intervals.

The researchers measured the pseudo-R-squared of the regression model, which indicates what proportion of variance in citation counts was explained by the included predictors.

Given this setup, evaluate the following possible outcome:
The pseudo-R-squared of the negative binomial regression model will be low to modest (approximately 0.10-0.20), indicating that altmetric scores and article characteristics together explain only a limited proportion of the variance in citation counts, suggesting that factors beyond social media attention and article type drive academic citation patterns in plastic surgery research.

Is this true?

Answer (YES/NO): NO